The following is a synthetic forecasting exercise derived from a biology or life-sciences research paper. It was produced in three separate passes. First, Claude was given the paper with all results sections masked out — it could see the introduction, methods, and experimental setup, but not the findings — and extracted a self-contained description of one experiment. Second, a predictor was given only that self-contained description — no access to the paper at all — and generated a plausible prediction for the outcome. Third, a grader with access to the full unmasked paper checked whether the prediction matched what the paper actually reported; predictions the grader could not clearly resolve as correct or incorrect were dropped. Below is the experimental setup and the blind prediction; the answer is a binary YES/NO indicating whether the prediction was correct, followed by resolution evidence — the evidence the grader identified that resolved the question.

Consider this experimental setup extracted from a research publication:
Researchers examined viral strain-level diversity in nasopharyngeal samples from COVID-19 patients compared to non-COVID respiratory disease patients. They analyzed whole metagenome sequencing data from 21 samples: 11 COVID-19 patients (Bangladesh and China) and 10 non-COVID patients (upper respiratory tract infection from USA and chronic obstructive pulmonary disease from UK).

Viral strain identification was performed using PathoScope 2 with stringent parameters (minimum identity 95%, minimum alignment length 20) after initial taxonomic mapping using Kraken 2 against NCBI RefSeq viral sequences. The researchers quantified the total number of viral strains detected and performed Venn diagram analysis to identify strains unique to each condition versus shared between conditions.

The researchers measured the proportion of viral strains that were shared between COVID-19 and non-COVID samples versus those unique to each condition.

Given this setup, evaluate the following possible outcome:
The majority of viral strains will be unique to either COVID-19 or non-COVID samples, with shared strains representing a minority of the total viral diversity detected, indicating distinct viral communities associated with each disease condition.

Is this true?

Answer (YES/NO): YES